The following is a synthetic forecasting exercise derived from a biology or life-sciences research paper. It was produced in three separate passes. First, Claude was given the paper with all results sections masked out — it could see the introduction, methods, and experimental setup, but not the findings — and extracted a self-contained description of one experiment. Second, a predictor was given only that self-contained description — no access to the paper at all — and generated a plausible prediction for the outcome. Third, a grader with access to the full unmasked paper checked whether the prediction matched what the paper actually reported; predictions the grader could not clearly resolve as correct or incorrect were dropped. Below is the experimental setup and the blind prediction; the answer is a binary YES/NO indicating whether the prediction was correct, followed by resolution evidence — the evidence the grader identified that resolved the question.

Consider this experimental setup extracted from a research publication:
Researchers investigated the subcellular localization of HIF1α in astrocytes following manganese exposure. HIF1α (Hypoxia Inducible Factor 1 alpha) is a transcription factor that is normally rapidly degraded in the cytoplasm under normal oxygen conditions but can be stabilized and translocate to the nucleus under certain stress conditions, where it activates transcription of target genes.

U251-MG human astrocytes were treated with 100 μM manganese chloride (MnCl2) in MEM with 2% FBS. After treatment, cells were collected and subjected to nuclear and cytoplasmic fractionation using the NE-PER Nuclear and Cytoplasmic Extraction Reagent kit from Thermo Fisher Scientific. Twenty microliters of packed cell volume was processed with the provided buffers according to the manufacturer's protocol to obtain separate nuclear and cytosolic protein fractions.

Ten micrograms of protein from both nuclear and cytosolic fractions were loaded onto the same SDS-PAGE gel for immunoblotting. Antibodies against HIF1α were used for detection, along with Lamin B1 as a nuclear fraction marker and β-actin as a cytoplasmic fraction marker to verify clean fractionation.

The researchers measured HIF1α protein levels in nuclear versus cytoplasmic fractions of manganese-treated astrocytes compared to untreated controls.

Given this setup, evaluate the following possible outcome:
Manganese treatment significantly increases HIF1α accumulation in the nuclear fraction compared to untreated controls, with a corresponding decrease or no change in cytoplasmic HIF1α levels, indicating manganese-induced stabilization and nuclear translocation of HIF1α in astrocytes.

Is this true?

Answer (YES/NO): YES